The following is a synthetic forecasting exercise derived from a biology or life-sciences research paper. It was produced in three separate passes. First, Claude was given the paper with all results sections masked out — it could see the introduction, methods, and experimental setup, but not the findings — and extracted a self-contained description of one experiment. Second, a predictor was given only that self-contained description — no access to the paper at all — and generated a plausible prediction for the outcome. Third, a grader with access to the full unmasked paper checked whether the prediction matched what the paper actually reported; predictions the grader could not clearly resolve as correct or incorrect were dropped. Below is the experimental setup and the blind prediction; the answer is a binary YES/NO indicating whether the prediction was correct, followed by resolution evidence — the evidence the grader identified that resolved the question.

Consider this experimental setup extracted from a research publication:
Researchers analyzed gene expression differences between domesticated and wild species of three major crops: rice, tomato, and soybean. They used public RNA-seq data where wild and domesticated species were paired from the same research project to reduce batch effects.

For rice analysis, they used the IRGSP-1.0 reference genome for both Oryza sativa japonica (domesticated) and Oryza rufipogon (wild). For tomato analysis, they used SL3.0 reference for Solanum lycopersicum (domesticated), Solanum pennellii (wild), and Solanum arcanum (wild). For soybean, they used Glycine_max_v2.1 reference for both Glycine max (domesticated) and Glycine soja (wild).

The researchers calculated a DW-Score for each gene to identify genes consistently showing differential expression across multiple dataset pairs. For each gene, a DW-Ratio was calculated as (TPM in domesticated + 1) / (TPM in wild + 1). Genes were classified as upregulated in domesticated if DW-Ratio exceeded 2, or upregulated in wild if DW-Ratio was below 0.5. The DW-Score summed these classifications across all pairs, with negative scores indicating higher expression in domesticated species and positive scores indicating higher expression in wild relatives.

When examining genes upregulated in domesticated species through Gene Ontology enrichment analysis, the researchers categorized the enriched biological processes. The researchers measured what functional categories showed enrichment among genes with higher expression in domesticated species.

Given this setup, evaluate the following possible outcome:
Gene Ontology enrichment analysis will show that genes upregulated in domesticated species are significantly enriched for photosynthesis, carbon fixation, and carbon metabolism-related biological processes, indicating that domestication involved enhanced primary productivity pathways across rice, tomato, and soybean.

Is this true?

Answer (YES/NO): NO